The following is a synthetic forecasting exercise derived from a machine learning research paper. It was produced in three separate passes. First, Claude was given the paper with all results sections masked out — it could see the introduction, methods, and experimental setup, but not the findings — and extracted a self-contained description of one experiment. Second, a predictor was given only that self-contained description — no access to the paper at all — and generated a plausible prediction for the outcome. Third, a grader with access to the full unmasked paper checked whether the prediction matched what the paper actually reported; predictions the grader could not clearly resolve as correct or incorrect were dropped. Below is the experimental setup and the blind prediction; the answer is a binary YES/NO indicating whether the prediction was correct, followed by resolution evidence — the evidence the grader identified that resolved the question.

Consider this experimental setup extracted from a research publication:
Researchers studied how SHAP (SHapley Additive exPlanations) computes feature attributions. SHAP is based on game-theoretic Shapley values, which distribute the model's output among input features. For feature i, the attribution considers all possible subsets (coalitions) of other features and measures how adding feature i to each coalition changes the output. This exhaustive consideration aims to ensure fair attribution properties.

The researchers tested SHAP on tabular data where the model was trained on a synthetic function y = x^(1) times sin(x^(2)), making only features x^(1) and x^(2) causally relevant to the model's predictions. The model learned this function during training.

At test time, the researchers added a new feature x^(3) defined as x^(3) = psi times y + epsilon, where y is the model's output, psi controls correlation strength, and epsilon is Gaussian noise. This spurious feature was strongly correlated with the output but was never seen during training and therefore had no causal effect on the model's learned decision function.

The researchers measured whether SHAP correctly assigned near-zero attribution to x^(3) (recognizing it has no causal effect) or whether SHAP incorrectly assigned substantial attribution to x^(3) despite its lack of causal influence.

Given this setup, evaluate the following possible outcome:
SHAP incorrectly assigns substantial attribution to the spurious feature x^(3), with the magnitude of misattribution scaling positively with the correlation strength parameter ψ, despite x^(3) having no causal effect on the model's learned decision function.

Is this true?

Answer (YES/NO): YES